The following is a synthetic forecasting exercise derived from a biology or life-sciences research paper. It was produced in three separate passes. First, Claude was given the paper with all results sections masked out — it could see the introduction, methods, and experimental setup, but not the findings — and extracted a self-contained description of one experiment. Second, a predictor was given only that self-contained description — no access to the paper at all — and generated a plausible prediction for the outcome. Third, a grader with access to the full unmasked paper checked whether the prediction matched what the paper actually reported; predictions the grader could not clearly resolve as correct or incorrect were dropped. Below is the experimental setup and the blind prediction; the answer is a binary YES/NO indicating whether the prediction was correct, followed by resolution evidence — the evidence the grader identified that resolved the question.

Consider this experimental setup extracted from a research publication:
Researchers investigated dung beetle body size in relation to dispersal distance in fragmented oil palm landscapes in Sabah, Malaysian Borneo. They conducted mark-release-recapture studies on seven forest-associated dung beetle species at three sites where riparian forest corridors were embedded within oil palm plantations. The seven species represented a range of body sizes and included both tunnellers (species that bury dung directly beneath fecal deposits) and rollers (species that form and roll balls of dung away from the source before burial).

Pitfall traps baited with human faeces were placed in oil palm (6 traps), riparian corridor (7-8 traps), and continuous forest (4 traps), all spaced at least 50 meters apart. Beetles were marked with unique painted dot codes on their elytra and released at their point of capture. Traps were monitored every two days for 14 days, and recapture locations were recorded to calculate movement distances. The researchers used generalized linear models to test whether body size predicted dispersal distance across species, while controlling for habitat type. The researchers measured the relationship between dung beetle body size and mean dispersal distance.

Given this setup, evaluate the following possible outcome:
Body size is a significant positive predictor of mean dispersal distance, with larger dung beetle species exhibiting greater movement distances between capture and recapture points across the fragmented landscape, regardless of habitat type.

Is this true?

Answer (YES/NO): NO